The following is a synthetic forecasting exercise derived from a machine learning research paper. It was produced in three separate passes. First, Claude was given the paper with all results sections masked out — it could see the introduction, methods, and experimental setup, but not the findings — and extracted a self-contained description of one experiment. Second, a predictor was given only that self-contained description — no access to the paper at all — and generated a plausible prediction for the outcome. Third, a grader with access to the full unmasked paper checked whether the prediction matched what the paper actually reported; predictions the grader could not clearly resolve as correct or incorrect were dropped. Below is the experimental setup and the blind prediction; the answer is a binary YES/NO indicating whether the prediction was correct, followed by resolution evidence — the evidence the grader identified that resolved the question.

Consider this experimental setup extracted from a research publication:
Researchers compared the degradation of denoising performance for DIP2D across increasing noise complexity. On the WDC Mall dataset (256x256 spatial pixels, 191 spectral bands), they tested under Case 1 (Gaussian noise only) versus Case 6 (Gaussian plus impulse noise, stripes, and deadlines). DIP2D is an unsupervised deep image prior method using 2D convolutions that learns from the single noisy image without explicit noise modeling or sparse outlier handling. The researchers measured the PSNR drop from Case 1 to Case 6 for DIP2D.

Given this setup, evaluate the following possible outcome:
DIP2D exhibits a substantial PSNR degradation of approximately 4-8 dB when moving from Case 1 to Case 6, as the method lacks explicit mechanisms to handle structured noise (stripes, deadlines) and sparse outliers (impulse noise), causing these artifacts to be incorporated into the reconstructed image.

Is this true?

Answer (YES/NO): NO